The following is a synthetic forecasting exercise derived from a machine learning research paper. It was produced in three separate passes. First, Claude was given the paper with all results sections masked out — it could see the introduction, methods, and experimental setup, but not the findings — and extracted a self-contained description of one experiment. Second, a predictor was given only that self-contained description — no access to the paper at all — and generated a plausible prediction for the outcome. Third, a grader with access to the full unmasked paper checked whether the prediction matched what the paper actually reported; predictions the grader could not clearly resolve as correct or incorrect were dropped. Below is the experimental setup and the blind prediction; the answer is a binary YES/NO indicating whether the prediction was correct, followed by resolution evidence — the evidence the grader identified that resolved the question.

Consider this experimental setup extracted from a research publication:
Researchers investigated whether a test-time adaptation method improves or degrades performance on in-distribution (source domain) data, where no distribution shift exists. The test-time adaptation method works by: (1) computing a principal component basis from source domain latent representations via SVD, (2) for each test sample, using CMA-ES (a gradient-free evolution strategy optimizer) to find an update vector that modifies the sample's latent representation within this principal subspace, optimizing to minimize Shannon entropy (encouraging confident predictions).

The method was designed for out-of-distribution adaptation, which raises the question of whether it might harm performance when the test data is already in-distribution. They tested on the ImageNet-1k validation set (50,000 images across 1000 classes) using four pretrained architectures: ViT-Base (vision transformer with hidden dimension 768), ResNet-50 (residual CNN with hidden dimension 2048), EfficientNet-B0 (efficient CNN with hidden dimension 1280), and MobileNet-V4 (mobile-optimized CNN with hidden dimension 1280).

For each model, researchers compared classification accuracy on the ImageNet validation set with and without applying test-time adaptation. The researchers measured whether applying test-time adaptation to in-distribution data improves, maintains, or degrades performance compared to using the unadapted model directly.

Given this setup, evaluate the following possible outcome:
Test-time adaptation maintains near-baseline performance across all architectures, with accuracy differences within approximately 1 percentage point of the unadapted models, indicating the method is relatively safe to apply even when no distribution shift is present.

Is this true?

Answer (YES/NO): NO